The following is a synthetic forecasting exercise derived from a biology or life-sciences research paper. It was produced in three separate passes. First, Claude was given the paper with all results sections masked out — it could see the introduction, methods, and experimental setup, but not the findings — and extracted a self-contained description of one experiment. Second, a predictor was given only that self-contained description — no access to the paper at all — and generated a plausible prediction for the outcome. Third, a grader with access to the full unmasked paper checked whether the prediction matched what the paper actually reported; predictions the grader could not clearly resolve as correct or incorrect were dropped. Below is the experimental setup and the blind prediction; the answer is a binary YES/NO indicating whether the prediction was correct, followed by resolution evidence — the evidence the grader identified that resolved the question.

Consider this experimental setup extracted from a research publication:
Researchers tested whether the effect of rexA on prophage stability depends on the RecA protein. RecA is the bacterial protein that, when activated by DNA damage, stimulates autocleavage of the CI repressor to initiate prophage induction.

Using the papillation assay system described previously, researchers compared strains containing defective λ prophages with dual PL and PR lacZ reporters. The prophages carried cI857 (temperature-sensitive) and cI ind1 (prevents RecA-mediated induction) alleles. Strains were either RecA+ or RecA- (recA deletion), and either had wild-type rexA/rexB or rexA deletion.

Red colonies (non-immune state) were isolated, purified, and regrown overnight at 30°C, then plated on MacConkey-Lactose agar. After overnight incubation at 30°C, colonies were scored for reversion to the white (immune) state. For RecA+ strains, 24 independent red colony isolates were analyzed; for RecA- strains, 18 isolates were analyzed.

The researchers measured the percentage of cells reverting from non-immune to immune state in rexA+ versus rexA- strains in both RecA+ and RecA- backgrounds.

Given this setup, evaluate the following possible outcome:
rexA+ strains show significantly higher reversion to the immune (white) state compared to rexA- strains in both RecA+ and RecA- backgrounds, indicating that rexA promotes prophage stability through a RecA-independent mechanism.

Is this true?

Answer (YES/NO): NO